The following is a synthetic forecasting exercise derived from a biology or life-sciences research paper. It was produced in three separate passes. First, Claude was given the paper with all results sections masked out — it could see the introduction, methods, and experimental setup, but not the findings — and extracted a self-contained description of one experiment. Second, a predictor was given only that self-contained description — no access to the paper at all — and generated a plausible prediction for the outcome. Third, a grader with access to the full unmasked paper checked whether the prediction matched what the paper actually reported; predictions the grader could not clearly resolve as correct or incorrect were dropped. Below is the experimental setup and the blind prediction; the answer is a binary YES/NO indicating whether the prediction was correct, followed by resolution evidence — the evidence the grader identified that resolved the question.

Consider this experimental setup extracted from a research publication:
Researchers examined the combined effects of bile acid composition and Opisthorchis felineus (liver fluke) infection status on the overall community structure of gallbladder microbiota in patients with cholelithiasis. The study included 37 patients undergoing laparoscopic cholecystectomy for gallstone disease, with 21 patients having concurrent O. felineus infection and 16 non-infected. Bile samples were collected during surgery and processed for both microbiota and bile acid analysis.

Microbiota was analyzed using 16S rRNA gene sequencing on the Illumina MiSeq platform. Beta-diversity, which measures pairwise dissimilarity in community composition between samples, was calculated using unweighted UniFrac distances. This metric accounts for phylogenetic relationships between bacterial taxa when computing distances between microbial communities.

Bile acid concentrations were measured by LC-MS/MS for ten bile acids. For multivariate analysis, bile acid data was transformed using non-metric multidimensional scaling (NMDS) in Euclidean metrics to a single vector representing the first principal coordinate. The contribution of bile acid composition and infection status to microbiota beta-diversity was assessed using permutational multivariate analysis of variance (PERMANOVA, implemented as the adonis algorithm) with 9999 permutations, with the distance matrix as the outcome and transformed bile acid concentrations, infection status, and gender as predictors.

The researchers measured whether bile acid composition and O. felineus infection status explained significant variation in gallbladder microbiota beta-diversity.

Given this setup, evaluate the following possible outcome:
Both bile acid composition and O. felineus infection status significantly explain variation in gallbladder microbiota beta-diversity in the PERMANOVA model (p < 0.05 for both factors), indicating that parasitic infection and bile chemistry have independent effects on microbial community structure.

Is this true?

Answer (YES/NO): YES